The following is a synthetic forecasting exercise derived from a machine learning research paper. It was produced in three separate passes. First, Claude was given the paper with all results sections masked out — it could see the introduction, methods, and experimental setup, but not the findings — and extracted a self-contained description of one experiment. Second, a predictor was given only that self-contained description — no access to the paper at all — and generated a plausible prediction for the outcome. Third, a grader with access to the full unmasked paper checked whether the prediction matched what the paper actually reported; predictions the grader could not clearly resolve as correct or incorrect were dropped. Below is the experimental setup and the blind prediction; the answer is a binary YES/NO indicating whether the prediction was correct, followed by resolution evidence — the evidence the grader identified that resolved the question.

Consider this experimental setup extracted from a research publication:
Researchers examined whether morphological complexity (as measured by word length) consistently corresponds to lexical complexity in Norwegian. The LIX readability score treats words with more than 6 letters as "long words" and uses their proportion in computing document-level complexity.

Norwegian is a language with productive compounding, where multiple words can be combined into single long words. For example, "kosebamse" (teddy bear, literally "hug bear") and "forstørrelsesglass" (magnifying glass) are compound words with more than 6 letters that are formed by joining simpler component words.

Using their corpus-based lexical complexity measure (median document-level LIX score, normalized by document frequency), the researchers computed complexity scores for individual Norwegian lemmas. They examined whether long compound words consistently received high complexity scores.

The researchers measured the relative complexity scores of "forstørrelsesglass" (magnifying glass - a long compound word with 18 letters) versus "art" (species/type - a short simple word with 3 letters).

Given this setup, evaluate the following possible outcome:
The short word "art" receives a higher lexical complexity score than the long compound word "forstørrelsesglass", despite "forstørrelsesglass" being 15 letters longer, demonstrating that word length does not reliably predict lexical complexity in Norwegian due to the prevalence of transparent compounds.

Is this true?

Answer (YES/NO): YES